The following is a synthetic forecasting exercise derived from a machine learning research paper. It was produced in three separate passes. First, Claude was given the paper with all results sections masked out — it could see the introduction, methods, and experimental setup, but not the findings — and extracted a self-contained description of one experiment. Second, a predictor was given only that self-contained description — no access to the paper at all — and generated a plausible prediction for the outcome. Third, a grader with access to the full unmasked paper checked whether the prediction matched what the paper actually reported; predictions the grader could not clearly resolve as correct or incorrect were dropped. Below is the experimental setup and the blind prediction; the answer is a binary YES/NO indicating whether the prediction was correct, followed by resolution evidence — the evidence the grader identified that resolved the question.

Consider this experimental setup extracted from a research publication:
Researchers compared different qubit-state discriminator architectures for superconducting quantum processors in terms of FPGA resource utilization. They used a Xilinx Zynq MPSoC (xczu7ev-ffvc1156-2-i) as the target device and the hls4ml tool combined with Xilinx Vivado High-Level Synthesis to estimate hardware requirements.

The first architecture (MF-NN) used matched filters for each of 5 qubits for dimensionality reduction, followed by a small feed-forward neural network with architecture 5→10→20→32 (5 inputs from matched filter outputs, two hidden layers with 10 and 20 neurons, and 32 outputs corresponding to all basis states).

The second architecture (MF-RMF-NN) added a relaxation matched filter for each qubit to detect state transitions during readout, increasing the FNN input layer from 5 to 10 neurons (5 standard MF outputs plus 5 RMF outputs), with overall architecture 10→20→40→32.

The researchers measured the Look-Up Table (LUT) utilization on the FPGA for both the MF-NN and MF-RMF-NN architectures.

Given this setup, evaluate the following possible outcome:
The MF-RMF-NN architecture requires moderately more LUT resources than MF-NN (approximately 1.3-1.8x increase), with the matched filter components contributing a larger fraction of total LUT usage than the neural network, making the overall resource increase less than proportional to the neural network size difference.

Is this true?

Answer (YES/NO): NO